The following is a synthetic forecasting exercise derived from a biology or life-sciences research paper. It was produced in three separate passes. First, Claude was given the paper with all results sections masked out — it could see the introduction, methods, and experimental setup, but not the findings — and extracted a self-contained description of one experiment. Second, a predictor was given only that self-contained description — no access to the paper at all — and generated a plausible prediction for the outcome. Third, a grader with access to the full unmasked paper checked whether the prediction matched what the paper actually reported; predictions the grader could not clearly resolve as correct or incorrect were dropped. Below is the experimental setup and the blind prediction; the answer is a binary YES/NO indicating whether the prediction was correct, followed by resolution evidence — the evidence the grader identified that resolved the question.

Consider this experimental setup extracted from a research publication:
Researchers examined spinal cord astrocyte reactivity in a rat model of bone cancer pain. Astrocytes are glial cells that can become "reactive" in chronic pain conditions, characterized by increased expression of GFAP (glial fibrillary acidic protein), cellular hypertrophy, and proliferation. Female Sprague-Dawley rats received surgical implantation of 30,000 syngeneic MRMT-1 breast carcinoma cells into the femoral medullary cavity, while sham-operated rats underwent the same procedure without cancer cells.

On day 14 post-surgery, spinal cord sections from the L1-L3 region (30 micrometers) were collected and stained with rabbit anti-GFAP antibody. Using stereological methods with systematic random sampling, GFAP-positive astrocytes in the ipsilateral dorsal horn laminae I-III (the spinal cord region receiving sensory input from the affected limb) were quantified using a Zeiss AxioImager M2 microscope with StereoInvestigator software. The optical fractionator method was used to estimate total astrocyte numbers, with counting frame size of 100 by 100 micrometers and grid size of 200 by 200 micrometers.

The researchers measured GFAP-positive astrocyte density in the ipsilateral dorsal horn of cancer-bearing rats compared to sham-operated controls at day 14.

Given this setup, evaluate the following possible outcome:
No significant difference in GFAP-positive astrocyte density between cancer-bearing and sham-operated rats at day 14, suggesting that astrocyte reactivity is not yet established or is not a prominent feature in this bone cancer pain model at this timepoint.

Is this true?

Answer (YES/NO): YES